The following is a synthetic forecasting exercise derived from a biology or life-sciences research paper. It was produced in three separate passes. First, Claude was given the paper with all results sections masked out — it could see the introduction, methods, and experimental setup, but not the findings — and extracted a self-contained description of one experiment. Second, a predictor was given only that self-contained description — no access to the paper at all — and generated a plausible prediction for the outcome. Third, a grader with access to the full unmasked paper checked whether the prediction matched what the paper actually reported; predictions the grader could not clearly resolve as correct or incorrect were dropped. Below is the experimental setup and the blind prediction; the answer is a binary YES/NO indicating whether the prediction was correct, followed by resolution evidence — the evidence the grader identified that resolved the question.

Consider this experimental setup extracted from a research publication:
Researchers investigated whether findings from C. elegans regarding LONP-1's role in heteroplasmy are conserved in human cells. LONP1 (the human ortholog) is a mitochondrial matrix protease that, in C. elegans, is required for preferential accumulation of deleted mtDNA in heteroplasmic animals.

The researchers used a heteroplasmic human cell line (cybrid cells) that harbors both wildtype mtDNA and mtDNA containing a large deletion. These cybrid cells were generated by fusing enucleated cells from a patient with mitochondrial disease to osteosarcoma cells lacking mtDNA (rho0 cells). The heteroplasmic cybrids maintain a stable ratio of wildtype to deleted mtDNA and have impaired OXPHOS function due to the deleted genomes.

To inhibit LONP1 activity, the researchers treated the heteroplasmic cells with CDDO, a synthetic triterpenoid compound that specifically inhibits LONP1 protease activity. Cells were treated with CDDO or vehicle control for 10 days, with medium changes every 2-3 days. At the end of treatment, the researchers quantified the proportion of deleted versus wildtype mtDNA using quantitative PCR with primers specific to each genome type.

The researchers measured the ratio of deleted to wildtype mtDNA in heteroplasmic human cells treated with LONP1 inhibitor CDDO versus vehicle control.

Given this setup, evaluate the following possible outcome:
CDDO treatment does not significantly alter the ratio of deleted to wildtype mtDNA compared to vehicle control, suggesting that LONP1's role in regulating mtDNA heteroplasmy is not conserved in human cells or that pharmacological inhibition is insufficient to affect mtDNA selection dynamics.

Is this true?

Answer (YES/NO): NO